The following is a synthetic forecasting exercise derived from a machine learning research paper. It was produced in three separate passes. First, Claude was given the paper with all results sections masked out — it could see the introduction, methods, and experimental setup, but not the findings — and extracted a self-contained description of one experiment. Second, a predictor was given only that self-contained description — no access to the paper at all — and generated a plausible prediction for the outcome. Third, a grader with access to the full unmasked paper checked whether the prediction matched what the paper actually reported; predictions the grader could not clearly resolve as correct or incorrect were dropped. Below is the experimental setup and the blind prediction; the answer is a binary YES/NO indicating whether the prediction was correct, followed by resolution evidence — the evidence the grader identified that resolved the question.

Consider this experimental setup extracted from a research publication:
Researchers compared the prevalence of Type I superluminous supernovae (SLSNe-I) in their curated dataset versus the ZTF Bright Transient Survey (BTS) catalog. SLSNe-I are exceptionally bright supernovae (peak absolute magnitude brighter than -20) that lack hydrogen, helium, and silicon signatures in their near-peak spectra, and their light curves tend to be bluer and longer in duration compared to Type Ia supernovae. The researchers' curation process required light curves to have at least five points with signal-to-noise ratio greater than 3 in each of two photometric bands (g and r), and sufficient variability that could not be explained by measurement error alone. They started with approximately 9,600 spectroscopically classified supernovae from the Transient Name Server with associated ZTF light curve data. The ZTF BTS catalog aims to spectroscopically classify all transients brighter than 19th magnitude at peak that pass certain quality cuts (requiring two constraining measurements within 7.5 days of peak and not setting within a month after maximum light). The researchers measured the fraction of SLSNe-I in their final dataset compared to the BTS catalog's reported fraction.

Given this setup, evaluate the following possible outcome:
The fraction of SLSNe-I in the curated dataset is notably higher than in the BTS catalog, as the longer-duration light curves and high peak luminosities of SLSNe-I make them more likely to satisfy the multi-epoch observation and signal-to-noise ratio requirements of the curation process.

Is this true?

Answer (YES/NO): YES